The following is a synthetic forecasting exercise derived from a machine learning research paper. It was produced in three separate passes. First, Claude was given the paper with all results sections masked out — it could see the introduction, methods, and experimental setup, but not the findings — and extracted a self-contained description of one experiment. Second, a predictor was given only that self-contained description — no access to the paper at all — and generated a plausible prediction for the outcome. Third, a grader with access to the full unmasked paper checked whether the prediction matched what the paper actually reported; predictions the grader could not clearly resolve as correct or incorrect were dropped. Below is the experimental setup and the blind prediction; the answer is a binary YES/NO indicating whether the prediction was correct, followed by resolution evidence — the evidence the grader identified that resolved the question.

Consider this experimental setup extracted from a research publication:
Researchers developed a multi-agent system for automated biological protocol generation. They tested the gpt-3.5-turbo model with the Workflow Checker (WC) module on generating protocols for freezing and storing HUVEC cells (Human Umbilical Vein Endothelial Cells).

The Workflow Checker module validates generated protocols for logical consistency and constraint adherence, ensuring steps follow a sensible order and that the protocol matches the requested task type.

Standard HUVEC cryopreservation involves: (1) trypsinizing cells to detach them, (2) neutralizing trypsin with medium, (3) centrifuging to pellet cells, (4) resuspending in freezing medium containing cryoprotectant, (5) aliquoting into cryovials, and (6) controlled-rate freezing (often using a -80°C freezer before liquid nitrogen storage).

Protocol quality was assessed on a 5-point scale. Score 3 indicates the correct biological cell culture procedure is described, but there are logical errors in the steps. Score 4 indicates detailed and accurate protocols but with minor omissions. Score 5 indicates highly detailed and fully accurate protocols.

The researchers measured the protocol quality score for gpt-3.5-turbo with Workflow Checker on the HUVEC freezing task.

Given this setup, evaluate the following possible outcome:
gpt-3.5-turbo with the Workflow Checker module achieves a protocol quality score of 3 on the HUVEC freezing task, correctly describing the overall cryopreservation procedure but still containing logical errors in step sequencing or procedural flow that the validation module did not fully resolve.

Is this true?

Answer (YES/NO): YES